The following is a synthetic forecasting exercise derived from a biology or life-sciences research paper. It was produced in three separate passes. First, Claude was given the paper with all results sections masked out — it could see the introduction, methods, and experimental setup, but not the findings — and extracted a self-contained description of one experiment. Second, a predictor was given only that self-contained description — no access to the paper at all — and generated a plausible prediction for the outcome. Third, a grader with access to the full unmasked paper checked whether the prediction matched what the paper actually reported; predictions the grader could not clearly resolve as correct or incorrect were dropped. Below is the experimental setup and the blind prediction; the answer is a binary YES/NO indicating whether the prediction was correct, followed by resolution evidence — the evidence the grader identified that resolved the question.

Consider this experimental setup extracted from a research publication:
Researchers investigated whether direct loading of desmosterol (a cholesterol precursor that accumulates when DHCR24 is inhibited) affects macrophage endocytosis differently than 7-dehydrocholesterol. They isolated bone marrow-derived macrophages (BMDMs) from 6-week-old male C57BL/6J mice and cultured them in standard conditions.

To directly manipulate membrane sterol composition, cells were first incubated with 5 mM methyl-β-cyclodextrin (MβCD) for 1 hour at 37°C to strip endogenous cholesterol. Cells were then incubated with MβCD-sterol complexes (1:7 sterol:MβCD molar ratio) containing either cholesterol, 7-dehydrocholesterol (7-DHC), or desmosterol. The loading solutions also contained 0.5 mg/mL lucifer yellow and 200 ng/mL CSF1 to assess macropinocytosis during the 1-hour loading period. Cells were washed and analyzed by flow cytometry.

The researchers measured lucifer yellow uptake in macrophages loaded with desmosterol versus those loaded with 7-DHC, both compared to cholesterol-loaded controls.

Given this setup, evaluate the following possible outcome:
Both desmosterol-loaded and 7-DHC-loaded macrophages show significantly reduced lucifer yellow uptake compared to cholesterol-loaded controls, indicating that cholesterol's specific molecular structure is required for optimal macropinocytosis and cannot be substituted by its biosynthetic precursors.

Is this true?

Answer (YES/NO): NO